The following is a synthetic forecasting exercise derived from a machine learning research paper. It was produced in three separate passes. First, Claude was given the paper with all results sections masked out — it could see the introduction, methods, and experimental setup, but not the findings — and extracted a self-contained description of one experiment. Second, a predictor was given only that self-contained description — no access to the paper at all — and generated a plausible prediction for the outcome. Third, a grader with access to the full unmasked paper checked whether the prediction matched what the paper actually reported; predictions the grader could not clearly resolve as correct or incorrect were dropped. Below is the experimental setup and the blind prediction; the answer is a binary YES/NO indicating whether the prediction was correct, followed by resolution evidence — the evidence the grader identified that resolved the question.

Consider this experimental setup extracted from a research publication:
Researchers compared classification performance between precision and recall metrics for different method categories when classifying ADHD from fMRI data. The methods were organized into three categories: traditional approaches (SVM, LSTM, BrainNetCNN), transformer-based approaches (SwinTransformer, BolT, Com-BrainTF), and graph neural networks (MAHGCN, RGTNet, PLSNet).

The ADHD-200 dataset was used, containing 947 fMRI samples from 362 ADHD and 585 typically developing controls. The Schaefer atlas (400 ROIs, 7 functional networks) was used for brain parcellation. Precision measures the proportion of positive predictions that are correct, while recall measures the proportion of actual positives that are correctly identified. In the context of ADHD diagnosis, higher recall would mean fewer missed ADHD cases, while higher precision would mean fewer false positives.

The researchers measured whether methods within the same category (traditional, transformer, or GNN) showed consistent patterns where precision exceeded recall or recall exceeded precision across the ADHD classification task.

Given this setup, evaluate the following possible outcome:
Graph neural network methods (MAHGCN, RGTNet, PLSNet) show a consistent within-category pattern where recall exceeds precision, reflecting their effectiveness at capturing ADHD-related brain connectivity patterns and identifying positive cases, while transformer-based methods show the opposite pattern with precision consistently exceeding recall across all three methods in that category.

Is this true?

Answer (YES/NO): NO